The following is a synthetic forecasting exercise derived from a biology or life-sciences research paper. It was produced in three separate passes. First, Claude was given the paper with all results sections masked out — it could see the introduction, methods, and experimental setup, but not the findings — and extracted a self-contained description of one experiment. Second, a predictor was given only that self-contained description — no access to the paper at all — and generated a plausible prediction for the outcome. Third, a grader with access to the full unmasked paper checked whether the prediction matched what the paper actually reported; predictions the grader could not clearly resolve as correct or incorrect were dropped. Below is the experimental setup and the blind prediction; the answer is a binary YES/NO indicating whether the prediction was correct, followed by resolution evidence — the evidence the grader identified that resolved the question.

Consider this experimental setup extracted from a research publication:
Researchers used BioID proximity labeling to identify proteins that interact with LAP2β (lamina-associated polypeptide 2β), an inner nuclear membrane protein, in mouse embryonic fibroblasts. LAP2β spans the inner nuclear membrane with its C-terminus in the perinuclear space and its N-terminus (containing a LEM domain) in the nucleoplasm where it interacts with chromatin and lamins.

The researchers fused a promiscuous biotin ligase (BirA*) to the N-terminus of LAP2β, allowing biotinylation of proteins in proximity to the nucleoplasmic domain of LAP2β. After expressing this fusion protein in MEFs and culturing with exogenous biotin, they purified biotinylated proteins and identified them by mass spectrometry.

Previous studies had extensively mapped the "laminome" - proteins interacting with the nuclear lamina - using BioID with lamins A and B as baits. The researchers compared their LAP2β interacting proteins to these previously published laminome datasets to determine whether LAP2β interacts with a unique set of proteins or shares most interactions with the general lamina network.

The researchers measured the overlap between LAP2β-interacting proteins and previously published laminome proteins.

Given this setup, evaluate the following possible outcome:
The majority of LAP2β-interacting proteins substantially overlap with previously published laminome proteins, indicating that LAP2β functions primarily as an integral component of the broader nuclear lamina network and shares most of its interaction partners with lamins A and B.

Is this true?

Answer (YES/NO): YES